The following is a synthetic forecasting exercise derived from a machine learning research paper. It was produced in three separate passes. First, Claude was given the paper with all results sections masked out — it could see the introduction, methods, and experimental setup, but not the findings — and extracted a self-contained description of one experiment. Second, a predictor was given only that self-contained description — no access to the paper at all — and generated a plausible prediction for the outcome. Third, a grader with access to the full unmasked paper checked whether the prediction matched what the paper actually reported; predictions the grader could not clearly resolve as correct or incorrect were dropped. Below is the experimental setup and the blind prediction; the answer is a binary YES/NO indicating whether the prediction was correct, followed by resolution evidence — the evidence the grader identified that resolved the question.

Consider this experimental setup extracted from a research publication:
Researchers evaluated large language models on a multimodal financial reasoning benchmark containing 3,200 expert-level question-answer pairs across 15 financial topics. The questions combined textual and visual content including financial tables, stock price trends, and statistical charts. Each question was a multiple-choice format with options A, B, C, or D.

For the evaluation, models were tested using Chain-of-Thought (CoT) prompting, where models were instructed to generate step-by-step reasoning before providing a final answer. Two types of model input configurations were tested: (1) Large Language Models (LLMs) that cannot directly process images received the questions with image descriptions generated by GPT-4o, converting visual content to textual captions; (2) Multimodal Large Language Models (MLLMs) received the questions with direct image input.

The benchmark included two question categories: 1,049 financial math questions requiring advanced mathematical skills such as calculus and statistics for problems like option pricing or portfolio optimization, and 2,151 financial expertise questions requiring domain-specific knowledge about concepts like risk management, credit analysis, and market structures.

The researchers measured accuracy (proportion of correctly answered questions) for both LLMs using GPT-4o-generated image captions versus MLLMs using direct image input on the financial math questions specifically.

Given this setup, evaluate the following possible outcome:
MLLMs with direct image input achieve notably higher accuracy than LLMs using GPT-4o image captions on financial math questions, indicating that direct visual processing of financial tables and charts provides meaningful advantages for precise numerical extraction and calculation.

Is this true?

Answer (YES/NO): YES